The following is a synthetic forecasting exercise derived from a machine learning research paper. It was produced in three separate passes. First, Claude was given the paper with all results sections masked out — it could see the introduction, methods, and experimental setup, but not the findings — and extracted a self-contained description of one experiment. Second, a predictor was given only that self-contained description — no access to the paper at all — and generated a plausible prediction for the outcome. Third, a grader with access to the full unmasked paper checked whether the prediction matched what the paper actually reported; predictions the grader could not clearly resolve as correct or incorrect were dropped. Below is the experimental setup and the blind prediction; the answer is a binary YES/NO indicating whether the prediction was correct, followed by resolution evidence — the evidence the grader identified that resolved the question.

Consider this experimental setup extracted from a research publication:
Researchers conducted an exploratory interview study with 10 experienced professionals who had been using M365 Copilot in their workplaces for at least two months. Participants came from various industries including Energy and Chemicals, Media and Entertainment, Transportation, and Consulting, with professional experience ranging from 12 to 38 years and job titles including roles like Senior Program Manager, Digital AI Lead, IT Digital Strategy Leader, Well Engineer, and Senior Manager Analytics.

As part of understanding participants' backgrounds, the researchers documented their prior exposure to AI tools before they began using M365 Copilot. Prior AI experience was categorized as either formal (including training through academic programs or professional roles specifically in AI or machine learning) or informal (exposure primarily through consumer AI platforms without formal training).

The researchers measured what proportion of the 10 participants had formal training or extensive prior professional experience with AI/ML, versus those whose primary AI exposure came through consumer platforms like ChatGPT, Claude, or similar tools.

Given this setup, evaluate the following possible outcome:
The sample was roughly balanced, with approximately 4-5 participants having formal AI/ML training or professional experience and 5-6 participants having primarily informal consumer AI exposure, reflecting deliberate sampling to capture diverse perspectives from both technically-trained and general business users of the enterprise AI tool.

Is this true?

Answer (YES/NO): NO